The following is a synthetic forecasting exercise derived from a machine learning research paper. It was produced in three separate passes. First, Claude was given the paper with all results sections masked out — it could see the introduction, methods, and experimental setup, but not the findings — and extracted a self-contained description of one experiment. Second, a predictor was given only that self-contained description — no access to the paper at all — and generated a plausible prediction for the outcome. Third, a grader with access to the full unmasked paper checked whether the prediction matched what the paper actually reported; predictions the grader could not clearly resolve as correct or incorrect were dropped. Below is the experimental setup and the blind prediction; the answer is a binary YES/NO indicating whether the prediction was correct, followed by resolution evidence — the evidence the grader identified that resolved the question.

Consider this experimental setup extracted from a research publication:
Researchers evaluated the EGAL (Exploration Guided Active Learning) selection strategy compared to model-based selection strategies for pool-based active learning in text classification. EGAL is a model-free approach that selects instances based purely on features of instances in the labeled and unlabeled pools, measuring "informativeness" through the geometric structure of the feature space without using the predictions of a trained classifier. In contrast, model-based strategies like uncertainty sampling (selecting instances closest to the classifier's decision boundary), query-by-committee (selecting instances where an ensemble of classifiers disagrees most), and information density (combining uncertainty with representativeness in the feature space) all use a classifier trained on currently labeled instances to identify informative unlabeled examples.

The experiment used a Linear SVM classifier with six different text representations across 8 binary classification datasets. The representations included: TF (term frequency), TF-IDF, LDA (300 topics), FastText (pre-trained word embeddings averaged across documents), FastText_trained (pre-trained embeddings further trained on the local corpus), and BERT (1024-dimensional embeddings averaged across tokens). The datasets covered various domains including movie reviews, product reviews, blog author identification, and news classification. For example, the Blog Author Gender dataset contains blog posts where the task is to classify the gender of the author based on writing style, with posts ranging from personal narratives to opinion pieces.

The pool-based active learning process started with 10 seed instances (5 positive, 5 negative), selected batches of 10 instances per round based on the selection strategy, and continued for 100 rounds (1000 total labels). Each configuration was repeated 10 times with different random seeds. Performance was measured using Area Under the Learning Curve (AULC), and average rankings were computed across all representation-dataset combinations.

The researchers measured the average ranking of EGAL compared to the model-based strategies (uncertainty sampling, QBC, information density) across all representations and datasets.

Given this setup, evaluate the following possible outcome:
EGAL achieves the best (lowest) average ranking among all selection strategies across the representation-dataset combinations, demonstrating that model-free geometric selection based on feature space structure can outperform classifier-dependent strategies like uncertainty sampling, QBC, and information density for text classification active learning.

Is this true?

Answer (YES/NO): NO